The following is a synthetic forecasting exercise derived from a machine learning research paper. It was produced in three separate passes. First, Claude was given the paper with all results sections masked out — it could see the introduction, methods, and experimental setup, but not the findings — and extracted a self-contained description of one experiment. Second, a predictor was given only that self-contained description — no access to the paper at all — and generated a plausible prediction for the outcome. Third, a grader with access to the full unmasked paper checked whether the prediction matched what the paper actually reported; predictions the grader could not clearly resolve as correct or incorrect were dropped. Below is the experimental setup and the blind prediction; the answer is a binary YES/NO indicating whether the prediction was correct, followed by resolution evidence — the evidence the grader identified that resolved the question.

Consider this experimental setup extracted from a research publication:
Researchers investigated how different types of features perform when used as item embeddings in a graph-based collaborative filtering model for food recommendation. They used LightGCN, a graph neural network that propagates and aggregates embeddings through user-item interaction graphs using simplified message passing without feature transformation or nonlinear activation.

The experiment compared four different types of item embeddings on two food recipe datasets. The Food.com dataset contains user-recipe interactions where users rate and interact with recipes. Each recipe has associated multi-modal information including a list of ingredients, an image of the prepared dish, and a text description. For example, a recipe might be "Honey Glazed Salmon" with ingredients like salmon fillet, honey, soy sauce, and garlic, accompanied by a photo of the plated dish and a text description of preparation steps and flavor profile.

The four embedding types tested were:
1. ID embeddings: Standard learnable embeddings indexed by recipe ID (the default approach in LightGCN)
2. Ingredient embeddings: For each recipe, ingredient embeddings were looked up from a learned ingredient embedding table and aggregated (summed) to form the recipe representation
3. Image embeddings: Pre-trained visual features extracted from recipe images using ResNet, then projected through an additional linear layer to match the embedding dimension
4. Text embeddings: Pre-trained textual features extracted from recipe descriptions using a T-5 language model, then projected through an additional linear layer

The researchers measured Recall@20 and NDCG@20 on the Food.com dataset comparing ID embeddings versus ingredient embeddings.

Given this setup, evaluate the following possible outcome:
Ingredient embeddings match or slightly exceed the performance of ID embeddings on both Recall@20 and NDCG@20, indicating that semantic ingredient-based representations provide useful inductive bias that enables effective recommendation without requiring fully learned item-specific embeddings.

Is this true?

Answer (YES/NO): YES